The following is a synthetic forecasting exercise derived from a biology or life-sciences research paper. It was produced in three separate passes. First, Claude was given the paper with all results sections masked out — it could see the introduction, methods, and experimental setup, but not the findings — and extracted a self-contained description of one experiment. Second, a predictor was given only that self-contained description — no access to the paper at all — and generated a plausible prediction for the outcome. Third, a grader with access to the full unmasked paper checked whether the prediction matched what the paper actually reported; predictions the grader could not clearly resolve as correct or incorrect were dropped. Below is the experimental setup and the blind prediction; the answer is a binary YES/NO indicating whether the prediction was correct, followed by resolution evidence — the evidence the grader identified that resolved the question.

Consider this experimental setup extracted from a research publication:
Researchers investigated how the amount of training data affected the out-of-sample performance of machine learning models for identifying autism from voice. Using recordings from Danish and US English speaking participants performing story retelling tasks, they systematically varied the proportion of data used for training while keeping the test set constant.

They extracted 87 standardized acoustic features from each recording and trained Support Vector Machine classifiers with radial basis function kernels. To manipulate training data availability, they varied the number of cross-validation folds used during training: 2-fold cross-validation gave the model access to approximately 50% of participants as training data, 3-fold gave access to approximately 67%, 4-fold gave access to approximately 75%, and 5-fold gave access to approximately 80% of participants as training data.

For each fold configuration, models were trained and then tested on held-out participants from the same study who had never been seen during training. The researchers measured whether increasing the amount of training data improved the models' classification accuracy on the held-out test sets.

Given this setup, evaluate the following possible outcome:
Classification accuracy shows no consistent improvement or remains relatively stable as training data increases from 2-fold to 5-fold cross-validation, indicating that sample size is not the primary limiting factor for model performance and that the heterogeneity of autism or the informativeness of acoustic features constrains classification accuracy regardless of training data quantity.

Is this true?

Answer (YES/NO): YES